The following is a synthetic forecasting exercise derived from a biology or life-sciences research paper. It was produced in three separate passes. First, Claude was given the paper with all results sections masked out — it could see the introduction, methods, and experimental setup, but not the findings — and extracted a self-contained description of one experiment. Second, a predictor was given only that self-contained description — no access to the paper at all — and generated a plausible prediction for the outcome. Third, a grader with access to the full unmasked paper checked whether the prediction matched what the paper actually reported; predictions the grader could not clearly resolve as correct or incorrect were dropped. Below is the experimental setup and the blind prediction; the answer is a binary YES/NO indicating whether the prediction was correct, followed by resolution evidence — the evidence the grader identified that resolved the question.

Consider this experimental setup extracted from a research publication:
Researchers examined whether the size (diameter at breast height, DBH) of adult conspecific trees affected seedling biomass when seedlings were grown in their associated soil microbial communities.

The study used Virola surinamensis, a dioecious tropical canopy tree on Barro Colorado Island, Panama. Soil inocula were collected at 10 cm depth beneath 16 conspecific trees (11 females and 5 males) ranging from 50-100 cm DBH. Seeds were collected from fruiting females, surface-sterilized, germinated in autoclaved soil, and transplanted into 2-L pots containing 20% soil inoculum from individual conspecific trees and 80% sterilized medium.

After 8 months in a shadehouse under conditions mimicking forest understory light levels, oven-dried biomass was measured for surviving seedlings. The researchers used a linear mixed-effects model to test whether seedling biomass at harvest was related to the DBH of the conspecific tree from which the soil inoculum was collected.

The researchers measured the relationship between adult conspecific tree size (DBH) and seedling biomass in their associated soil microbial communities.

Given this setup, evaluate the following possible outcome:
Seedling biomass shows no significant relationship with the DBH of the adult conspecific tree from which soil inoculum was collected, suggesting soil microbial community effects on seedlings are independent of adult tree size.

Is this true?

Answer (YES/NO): YES